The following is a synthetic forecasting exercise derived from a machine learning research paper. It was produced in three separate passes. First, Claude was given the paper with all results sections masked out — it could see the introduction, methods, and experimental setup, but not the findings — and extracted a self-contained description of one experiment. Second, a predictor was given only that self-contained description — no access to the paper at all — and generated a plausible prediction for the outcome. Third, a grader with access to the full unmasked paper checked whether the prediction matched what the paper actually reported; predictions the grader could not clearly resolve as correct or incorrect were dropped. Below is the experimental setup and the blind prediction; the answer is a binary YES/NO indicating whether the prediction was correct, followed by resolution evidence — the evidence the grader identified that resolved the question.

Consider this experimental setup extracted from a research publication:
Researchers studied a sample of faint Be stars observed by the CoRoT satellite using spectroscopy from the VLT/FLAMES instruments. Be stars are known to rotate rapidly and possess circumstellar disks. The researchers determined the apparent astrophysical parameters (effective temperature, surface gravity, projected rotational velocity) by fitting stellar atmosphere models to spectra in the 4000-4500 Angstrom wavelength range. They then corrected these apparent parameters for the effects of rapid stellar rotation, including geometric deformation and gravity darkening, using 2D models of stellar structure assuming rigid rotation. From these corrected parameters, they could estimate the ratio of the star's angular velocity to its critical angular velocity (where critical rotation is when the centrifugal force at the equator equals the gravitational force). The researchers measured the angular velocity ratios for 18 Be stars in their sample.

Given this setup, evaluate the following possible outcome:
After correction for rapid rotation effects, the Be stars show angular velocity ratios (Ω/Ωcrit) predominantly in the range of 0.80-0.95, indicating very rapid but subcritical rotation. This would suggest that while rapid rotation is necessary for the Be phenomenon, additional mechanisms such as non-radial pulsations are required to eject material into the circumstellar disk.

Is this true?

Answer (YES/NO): NO